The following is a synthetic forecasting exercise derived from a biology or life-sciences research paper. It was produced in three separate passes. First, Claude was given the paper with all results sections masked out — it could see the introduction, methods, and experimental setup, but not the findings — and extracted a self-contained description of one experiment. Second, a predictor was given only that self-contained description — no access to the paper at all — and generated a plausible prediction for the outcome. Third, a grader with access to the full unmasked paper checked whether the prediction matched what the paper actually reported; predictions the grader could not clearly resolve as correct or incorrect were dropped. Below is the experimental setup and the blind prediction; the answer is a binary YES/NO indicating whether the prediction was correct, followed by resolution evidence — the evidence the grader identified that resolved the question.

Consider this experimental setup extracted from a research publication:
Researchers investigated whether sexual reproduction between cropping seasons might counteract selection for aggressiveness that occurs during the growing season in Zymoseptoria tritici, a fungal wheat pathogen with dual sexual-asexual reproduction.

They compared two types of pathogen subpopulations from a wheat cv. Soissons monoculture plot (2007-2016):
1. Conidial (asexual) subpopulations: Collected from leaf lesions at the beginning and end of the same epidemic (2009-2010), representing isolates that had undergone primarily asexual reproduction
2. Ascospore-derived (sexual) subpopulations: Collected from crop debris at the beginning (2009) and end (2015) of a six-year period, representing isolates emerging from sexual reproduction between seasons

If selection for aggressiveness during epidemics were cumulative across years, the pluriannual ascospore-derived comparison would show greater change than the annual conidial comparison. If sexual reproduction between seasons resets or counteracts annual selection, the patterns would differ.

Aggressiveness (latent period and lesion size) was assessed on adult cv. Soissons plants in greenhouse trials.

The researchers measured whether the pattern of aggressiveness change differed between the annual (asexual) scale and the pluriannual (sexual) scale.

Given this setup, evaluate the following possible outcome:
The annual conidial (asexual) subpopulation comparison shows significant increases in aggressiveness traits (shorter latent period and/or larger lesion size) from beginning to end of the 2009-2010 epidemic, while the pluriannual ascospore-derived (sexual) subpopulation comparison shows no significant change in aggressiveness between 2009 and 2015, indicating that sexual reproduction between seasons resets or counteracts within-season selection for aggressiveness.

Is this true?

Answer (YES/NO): YES